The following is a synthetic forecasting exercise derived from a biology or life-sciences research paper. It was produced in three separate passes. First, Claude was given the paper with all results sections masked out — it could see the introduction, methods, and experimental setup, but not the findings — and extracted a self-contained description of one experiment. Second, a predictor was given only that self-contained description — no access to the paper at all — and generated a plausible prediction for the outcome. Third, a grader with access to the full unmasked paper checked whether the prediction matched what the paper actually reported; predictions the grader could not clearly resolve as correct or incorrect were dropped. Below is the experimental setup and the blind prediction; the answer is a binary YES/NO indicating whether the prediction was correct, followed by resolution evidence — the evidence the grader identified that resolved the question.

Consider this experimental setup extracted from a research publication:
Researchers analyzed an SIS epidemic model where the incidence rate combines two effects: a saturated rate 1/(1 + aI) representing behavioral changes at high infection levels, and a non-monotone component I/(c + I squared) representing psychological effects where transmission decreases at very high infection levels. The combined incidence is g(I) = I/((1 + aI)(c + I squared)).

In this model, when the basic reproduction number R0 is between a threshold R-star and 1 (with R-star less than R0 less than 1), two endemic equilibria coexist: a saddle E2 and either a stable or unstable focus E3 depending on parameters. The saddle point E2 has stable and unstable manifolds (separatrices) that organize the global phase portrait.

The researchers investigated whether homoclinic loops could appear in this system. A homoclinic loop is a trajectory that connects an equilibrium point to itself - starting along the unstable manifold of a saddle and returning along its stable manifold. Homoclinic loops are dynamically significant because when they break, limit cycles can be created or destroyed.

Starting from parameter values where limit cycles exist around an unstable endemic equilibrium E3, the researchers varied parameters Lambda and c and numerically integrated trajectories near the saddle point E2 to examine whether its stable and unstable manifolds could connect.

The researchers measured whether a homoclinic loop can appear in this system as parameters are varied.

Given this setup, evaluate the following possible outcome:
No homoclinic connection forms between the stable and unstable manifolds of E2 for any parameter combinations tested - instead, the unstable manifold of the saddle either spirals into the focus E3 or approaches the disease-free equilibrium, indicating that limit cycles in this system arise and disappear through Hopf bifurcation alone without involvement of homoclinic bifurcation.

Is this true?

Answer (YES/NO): NO